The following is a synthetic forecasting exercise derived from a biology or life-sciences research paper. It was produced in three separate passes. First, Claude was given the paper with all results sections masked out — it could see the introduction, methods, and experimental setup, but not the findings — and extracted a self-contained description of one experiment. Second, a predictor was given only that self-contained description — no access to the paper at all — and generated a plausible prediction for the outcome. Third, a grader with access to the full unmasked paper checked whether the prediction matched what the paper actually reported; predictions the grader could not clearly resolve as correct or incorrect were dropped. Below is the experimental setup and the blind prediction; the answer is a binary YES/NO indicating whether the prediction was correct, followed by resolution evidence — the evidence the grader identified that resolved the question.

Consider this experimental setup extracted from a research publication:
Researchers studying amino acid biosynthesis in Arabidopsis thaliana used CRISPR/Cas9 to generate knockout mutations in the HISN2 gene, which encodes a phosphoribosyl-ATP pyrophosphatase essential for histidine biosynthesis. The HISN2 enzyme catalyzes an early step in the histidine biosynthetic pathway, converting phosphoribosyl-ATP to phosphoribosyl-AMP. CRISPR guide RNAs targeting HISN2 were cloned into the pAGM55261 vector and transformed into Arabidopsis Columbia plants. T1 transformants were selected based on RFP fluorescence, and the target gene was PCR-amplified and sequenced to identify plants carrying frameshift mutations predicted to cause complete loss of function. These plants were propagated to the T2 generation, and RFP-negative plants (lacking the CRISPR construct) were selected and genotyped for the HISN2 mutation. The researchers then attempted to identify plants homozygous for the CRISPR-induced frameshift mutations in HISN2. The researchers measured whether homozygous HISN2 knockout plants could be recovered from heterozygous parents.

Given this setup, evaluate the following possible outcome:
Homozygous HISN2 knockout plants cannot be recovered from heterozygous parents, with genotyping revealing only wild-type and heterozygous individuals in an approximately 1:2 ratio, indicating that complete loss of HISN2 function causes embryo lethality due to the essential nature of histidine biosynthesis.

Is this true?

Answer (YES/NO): NO